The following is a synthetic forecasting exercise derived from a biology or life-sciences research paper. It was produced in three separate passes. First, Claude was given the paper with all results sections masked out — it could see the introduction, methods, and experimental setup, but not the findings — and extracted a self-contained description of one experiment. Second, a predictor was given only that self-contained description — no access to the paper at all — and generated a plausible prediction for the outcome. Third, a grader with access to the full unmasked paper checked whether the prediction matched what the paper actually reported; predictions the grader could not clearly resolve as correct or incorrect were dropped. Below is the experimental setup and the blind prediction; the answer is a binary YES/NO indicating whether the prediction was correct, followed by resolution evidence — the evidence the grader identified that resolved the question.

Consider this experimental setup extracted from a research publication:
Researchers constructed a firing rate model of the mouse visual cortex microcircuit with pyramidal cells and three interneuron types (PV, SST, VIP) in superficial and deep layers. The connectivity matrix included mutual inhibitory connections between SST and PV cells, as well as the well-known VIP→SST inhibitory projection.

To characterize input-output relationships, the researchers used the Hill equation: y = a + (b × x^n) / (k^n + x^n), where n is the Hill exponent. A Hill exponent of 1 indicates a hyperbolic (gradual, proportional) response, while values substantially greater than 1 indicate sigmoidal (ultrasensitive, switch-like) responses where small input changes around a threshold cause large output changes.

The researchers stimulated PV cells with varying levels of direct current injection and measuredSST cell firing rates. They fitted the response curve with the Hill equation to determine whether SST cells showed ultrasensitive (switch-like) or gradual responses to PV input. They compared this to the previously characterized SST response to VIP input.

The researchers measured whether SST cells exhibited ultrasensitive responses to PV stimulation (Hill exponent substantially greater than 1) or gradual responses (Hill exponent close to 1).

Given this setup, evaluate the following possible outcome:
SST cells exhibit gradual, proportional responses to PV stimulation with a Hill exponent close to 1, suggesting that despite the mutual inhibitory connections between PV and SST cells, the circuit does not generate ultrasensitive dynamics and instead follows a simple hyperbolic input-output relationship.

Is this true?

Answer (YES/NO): NO